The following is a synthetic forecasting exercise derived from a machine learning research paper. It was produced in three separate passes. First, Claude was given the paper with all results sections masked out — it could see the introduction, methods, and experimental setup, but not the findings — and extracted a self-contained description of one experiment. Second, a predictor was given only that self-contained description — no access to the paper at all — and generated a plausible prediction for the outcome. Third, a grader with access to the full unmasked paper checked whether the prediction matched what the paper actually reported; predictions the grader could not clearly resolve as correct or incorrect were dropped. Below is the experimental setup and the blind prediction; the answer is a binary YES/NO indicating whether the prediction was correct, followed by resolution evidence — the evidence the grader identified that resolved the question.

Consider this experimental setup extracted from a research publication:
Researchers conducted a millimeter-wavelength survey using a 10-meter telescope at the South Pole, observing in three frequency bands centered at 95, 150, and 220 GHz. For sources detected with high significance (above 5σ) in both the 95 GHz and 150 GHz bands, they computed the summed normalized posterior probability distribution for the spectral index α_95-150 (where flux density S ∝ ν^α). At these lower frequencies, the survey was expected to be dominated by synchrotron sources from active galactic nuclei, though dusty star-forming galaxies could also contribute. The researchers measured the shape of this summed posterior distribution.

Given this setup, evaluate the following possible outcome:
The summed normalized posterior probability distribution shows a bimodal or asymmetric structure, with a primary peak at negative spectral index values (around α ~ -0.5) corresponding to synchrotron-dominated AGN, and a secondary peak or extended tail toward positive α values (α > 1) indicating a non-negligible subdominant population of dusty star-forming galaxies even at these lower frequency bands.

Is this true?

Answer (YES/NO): NO